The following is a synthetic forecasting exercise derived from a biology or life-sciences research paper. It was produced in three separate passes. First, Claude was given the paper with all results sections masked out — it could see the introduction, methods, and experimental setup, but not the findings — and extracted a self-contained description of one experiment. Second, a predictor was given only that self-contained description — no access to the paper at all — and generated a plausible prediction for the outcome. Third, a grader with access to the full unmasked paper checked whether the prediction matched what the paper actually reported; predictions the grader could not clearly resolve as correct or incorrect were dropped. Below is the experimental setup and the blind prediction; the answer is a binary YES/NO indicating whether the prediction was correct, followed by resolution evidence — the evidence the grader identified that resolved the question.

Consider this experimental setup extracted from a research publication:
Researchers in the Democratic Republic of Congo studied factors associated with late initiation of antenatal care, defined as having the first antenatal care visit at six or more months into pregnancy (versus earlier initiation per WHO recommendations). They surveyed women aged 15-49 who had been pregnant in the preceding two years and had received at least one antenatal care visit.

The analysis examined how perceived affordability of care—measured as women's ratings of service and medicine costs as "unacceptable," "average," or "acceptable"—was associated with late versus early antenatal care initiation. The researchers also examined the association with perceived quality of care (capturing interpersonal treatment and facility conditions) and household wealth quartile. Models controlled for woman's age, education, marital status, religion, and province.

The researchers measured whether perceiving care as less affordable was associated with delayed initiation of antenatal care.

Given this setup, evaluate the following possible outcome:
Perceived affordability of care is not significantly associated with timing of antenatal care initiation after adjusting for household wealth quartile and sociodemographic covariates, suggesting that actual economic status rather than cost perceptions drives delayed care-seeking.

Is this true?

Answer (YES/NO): NO